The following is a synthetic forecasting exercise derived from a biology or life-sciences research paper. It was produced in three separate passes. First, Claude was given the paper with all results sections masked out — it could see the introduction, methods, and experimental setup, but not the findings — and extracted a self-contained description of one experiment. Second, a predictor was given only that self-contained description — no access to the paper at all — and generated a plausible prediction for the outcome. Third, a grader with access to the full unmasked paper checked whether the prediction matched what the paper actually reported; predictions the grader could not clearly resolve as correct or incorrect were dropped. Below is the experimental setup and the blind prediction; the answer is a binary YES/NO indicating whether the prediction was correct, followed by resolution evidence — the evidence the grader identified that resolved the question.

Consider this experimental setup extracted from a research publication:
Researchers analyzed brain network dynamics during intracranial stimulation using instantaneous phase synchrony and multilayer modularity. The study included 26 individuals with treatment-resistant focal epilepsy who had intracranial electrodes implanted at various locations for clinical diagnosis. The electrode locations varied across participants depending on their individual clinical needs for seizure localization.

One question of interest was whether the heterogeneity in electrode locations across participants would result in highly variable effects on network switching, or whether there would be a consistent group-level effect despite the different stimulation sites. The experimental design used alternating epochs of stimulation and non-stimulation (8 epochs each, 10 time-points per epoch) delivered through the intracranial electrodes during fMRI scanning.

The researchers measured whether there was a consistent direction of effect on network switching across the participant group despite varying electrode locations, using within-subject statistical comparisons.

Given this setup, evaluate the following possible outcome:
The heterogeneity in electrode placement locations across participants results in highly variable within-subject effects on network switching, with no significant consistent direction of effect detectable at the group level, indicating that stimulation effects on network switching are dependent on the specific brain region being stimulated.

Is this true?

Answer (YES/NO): NO